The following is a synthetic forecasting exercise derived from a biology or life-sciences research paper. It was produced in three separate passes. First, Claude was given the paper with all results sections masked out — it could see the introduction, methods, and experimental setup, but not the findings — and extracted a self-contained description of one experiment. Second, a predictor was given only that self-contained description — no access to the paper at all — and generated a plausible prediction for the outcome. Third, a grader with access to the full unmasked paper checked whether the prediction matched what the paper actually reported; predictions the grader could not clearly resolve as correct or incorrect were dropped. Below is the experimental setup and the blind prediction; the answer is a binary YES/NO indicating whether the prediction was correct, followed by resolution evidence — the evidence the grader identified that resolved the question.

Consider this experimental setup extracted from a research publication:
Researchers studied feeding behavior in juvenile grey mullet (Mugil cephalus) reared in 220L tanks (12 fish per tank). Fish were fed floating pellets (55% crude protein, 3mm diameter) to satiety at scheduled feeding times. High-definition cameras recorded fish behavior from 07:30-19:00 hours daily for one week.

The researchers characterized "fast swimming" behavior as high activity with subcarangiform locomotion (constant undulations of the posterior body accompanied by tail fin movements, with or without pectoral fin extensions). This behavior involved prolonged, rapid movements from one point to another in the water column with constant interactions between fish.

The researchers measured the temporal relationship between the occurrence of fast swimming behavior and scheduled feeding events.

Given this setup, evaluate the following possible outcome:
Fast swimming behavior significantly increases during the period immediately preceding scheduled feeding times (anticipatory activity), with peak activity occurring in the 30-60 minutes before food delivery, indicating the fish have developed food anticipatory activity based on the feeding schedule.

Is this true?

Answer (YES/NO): NO